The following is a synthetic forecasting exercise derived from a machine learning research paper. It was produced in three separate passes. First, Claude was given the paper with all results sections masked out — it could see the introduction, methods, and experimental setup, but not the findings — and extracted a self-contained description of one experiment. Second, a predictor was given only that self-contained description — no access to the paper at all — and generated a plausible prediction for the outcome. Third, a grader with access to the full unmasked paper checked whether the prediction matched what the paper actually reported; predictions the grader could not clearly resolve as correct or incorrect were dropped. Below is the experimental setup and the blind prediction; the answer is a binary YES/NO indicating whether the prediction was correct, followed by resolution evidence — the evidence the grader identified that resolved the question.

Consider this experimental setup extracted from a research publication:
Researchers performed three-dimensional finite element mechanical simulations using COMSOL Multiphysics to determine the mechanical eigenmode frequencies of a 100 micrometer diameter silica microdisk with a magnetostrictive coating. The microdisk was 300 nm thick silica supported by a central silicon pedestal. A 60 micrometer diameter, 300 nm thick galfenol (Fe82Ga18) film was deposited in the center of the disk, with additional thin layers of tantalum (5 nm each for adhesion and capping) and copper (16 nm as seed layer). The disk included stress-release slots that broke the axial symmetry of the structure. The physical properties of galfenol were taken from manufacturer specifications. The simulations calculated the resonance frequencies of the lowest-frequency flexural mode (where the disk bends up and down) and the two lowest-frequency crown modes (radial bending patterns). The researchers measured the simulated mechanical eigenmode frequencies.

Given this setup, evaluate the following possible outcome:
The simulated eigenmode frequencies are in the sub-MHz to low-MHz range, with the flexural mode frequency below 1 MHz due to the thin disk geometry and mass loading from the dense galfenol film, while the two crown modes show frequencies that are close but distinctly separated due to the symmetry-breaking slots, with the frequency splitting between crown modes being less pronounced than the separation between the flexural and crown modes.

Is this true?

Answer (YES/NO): NO